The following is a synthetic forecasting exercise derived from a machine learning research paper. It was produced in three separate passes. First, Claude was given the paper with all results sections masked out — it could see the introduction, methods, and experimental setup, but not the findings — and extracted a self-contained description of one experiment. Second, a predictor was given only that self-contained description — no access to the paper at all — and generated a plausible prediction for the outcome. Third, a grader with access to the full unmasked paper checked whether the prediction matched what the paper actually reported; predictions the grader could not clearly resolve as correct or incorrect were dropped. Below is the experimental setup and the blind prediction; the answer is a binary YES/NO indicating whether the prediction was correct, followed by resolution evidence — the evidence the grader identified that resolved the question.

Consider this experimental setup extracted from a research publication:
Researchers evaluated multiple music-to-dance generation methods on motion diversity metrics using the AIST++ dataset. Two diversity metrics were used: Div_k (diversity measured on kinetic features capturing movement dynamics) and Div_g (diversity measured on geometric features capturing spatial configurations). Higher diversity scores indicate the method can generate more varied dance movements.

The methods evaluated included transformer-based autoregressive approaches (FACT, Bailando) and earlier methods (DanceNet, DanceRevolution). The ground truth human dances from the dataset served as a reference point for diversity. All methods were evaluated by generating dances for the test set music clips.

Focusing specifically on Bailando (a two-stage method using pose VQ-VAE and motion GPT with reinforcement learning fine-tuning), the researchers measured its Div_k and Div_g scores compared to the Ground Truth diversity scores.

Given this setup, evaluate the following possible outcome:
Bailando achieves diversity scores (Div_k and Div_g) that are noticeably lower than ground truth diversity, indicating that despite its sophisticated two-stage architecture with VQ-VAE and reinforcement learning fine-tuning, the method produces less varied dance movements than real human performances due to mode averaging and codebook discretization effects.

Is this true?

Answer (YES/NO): NO